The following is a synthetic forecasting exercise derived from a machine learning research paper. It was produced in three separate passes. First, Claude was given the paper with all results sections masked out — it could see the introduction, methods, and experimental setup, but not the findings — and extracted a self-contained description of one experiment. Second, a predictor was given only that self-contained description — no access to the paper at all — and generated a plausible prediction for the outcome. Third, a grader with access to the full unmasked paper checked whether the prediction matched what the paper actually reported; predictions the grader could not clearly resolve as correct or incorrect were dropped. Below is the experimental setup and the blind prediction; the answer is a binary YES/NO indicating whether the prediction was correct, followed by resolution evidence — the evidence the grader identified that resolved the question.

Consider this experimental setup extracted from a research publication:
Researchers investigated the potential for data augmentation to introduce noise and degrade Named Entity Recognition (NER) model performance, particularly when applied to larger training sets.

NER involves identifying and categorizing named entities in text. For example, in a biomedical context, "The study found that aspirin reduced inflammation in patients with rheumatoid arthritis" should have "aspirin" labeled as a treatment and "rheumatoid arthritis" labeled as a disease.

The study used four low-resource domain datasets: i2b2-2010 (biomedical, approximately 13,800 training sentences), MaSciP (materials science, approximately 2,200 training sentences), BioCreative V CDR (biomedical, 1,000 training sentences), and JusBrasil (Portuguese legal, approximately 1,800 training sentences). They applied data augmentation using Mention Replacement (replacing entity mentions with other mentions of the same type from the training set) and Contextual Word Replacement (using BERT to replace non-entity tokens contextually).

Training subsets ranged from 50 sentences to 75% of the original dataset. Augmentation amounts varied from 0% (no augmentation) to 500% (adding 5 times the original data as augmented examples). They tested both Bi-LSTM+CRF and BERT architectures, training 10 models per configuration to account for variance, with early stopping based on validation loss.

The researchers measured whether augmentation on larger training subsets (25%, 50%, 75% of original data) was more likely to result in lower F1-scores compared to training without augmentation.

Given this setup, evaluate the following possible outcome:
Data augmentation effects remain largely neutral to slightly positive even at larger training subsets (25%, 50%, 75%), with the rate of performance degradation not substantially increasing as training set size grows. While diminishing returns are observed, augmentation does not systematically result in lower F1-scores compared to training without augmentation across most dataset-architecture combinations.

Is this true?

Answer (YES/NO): NO